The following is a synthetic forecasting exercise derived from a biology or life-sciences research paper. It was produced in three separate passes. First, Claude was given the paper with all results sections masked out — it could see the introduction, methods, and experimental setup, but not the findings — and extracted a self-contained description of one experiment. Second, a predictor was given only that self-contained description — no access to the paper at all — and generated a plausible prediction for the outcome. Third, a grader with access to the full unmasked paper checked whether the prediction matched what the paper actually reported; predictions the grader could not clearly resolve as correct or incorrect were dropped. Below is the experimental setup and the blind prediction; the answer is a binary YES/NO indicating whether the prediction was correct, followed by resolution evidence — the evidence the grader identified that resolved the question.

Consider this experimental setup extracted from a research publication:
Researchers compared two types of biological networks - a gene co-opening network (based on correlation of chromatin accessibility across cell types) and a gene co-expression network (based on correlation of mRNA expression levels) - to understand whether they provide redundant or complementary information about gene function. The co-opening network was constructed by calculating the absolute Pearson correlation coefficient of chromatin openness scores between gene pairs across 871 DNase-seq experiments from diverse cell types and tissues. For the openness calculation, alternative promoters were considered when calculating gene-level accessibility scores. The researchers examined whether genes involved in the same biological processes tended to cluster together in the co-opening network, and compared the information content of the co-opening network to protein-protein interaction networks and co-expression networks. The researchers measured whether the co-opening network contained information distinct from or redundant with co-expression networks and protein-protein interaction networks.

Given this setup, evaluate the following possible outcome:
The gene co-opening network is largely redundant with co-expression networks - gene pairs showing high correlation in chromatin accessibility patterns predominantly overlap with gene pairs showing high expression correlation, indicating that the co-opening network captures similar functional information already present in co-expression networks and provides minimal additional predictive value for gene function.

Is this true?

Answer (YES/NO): NO